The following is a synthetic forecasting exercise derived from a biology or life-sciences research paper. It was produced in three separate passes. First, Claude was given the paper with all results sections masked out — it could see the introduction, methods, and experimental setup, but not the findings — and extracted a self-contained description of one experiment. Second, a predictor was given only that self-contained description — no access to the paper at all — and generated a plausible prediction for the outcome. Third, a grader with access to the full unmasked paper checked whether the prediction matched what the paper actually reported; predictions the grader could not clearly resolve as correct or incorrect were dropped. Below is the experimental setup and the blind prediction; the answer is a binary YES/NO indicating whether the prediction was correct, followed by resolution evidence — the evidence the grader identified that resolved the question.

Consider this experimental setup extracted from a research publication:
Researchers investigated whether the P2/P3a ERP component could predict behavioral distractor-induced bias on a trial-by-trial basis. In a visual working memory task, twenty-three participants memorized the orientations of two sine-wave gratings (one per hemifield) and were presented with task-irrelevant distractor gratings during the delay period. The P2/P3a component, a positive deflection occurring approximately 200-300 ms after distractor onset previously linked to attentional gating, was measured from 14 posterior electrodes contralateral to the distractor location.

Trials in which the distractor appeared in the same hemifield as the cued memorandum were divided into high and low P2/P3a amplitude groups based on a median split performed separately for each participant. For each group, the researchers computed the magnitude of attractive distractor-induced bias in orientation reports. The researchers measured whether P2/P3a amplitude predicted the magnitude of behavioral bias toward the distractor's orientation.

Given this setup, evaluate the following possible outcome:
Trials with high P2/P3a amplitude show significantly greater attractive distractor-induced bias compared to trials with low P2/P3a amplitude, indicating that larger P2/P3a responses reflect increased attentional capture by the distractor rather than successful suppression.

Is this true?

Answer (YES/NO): NO